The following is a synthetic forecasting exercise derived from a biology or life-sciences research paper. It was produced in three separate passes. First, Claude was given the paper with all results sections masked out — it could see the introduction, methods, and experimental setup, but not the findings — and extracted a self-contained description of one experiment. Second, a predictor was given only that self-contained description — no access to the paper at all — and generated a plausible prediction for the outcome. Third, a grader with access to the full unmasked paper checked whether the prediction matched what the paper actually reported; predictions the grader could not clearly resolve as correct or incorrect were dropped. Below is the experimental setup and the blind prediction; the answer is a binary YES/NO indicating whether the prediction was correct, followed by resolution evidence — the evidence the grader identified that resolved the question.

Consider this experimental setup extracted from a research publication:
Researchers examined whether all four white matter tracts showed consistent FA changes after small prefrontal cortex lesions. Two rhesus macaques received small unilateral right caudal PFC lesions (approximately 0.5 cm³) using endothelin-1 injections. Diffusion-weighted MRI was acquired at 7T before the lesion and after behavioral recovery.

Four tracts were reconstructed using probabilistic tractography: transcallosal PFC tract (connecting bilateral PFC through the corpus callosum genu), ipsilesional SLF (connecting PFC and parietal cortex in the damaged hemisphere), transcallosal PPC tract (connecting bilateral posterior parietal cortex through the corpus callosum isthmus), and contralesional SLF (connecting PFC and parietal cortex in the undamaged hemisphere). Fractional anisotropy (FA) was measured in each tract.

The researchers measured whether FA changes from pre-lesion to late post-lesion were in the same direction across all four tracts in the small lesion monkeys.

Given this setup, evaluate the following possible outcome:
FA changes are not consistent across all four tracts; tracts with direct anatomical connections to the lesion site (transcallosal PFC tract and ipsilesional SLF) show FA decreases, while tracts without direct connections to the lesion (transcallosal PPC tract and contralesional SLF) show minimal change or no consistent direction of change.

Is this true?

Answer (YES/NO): NO